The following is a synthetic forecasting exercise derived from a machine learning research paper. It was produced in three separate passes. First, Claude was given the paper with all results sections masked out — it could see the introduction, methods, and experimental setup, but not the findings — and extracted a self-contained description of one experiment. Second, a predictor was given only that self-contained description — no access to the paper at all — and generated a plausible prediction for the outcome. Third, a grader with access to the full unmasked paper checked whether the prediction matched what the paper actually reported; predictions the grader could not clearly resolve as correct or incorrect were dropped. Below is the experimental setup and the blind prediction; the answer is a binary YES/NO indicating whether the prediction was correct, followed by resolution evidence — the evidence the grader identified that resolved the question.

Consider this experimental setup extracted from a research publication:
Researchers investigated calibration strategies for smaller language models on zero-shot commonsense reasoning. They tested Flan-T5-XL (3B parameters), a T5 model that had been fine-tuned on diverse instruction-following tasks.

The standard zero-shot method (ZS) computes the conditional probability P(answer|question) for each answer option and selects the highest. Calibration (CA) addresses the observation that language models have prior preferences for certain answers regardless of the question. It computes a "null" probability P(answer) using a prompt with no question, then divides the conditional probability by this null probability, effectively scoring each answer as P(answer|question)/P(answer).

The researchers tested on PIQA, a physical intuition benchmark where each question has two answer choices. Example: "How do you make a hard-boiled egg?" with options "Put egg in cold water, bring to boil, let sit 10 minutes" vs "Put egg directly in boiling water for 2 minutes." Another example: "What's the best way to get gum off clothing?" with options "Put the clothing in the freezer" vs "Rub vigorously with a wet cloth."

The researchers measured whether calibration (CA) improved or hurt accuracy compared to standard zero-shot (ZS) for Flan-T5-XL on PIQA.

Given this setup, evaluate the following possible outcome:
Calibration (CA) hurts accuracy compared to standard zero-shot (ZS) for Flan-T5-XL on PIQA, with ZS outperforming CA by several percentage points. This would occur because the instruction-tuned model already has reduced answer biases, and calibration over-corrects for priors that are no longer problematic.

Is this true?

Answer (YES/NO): YES